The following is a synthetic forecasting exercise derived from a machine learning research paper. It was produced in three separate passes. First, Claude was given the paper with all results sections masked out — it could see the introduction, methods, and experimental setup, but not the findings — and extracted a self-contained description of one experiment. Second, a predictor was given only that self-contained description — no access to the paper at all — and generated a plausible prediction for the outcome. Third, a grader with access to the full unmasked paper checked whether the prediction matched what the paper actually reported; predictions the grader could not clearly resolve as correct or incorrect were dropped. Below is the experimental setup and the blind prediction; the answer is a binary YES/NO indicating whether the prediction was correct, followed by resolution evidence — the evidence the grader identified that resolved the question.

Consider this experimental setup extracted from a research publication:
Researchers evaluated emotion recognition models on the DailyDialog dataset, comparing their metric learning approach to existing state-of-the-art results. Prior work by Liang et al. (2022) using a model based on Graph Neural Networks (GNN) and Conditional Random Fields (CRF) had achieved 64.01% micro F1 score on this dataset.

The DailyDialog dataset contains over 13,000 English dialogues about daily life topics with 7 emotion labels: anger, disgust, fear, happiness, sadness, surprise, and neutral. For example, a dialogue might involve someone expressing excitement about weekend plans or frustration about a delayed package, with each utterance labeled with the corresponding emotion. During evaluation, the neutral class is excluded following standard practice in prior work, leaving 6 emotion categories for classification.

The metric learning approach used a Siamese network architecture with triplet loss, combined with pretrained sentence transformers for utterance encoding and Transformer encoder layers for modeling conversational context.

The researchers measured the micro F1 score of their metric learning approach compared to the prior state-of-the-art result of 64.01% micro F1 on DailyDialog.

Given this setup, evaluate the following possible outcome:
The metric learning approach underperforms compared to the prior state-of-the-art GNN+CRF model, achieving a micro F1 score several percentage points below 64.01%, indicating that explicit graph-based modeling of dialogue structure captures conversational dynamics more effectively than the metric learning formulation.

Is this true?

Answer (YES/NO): YES